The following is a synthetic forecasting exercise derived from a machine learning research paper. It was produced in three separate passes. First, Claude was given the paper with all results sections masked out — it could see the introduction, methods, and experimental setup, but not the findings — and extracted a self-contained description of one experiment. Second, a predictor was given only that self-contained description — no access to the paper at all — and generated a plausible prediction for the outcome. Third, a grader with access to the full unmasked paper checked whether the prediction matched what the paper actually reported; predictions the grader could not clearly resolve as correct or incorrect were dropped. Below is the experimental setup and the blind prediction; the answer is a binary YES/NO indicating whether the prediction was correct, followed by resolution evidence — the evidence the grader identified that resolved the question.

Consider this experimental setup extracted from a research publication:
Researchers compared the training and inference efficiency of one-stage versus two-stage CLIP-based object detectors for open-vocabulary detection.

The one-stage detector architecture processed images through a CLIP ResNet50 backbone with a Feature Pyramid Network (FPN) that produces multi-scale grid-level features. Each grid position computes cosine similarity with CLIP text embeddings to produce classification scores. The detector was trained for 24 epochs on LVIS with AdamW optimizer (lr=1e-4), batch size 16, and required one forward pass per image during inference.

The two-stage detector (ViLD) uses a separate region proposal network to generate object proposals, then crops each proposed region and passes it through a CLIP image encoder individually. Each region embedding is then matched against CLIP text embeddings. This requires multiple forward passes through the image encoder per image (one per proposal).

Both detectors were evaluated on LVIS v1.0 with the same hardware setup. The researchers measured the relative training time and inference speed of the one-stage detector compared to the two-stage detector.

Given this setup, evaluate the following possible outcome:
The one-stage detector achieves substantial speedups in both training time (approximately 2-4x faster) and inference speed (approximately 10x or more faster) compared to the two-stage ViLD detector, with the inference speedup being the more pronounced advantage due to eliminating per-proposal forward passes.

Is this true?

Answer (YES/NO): NO